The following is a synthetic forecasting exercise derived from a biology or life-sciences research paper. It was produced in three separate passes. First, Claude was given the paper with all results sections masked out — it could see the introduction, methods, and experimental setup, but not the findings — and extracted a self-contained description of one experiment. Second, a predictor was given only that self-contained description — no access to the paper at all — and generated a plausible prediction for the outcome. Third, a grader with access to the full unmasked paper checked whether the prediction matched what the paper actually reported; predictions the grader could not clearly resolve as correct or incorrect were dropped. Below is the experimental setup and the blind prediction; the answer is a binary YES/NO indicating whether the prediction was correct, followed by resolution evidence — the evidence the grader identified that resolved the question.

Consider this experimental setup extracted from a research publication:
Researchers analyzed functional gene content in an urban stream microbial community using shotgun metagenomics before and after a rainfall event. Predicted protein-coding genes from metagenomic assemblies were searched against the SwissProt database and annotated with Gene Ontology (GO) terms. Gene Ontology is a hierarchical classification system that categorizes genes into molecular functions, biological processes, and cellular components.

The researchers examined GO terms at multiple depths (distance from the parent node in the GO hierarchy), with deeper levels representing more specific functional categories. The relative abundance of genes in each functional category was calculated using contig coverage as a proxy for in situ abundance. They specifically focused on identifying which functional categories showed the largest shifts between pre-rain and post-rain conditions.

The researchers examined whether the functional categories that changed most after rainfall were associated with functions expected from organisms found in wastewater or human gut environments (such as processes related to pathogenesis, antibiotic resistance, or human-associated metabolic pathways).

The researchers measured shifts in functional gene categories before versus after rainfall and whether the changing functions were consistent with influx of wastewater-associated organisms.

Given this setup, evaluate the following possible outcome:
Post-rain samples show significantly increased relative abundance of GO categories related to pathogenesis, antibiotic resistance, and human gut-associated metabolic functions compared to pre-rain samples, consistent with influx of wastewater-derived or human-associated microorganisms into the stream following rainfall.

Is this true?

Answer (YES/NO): YES